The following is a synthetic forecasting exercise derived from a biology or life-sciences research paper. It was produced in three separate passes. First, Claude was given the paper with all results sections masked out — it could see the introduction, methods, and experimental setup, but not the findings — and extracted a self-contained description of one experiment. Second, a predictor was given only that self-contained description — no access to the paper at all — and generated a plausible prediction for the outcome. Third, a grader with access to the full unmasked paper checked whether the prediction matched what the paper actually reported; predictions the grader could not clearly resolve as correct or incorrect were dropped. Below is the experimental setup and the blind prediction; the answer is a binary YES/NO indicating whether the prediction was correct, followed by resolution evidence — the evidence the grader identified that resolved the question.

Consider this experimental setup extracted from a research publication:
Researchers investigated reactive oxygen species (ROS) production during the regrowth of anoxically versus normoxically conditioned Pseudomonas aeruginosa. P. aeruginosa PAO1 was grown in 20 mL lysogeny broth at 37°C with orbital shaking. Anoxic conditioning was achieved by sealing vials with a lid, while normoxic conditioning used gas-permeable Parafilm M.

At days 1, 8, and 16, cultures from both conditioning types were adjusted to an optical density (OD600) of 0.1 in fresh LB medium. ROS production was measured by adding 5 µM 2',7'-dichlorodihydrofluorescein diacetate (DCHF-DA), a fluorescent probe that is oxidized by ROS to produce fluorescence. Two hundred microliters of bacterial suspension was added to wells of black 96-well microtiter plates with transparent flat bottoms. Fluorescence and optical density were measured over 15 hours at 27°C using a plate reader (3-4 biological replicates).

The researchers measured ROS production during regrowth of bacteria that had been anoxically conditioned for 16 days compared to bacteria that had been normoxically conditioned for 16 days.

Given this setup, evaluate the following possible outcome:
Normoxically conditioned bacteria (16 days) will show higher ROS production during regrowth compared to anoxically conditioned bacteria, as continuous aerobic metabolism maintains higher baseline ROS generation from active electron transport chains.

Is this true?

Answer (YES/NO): NO